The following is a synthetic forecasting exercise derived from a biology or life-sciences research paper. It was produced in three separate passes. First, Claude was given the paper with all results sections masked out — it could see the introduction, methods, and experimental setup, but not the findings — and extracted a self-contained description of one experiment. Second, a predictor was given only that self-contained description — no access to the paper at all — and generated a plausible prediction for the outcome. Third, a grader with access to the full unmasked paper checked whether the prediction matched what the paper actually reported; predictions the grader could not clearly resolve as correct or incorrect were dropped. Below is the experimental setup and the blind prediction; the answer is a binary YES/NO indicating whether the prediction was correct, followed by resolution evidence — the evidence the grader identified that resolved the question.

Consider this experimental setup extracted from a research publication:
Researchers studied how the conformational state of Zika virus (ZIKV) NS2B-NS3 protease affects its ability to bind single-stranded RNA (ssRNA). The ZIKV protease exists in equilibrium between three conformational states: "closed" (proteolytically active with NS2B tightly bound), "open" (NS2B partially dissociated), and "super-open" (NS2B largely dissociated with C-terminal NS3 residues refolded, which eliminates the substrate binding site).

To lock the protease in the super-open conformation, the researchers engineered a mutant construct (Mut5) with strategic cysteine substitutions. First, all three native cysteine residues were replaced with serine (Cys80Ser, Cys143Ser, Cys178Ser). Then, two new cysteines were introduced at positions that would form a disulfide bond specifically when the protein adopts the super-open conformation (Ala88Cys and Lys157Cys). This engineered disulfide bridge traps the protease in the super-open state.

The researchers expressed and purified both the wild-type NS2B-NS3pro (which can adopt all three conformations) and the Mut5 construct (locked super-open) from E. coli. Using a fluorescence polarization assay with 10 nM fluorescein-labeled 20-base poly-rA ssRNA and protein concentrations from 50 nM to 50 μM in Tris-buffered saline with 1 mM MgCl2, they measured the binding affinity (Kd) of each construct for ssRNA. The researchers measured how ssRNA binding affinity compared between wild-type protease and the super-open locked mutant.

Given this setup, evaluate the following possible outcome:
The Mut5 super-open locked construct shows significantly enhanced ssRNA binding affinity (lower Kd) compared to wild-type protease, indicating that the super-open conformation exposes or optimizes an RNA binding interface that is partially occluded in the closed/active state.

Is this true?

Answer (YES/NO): NO